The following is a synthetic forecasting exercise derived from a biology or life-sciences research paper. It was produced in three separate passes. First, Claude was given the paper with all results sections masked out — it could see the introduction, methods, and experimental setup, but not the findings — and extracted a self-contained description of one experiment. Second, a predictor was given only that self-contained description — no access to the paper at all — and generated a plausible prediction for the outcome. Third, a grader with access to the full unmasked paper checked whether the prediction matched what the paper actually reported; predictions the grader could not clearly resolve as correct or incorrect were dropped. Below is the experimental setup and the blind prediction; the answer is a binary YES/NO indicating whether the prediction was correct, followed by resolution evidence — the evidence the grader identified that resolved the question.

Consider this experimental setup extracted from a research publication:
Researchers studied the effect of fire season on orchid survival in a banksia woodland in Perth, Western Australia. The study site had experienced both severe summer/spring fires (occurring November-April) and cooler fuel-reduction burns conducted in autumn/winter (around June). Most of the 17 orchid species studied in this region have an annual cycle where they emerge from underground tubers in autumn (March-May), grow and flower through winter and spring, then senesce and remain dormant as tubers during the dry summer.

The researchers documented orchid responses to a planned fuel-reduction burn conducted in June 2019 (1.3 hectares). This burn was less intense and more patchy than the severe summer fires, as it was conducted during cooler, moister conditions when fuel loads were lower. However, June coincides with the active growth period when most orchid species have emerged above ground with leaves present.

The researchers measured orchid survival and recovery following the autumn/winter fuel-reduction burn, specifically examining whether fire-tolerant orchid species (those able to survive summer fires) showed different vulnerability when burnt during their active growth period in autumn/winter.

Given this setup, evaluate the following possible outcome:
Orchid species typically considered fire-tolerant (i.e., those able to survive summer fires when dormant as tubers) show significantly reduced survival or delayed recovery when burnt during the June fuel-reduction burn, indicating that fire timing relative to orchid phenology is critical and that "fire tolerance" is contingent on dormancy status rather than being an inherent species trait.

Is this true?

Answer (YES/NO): YES